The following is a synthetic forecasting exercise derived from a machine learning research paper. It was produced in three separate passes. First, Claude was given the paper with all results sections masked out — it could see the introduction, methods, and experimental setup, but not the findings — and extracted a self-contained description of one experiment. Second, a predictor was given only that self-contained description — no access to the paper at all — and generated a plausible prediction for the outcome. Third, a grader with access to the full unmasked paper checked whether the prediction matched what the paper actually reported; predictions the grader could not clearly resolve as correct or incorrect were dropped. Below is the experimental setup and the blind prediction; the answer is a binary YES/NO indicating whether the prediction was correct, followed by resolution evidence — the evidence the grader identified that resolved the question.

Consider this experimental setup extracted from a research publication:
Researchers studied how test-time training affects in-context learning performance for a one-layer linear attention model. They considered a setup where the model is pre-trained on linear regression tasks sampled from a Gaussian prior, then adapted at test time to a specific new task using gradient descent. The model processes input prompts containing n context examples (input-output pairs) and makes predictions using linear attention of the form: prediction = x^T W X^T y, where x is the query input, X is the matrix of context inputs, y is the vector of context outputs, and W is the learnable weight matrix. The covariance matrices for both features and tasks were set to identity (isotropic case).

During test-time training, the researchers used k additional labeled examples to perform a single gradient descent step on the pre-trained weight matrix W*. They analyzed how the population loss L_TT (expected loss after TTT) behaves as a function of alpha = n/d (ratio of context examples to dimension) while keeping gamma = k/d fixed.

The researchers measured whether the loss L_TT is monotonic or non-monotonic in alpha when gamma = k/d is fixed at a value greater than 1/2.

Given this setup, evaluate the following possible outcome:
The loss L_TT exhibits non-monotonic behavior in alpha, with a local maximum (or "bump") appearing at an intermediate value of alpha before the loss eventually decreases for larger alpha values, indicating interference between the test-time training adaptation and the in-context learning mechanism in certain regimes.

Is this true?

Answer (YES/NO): YES